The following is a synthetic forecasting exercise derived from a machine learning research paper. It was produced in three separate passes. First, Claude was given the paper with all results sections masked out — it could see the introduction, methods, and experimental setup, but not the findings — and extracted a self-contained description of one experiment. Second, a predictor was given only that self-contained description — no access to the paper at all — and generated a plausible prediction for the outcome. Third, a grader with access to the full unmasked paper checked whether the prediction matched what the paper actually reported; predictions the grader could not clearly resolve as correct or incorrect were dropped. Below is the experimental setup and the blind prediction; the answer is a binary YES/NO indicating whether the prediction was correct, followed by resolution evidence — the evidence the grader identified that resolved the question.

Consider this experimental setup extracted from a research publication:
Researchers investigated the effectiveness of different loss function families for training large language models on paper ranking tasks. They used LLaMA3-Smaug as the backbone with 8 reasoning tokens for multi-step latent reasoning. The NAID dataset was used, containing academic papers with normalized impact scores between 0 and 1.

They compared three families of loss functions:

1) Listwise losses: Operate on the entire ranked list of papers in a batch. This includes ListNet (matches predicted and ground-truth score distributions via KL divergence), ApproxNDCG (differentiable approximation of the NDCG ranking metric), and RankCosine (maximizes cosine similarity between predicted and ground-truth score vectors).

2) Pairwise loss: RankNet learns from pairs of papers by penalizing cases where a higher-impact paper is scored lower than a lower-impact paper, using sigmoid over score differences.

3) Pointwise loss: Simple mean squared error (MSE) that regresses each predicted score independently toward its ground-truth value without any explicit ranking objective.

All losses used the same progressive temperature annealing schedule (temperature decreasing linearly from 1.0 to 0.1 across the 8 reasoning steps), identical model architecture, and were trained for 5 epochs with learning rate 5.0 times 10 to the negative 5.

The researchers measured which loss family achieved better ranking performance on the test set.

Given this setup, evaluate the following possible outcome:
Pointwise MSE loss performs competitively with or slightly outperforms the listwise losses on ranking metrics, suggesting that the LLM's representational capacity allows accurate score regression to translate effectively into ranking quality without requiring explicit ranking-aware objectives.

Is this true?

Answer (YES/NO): NO